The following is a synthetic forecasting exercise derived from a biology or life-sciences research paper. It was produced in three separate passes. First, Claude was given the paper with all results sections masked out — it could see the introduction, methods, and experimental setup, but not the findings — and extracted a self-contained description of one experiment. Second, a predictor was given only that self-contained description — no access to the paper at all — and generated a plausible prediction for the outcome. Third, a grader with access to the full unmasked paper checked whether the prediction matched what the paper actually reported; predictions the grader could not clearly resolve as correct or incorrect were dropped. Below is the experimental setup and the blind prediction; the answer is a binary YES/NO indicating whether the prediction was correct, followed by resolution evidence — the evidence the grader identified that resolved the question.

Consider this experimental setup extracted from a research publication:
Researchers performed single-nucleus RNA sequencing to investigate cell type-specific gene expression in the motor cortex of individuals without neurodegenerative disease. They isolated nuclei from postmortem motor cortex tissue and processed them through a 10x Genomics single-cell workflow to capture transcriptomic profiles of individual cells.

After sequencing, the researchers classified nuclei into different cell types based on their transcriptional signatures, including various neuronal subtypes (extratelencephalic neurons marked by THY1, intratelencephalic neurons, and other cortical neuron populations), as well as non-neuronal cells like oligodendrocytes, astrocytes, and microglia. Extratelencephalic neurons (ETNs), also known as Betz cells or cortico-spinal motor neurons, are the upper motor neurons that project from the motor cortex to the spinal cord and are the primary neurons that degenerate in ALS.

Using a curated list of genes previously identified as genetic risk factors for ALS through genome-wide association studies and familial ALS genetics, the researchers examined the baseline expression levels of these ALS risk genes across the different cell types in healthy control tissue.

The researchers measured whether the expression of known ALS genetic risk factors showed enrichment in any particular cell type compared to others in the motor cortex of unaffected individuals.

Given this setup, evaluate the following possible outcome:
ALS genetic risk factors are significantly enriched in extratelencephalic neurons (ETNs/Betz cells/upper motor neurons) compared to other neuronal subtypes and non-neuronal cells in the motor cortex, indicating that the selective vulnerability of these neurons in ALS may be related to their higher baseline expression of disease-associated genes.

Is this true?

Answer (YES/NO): YES